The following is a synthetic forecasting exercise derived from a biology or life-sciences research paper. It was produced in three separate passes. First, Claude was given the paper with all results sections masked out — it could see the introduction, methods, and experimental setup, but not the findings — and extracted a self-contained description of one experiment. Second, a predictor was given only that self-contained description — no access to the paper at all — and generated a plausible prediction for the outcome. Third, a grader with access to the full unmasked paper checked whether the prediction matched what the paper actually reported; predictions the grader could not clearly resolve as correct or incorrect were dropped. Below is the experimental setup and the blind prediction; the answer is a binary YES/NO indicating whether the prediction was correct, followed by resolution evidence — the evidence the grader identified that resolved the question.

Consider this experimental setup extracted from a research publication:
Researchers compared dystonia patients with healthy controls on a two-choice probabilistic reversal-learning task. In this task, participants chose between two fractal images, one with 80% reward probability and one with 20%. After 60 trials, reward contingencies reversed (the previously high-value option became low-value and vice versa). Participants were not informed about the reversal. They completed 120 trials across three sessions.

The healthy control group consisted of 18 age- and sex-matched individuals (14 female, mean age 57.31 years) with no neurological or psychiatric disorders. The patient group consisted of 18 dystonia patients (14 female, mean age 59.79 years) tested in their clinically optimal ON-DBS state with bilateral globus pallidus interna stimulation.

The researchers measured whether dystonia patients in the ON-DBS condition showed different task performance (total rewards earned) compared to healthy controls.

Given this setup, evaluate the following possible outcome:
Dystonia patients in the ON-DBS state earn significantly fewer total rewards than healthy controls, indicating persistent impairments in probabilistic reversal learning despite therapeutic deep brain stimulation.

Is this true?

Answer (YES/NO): NO